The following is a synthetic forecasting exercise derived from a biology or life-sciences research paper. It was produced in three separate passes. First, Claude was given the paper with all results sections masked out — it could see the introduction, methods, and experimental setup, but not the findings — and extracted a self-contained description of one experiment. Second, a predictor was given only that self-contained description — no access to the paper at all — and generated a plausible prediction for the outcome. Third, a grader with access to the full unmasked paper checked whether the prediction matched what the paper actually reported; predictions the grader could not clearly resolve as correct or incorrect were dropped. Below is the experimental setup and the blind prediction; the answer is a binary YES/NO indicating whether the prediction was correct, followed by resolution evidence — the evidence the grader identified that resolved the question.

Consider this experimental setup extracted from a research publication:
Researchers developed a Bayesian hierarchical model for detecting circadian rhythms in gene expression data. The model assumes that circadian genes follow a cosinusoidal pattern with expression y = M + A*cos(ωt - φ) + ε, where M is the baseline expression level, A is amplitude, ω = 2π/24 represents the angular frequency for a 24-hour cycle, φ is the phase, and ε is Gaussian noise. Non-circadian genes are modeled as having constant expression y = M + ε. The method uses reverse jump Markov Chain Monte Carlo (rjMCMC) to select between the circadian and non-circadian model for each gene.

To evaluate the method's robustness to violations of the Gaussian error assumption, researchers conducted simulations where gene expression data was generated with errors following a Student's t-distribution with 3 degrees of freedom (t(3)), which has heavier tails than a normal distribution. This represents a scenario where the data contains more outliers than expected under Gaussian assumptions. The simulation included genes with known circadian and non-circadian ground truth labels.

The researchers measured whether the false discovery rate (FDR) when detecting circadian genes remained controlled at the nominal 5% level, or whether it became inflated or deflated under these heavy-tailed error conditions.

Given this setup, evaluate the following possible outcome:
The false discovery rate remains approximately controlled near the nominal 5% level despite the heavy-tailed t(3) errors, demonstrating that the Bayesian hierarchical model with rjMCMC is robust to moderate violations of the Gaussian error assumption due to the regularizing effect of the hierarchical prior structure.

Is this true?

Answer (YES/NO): YES